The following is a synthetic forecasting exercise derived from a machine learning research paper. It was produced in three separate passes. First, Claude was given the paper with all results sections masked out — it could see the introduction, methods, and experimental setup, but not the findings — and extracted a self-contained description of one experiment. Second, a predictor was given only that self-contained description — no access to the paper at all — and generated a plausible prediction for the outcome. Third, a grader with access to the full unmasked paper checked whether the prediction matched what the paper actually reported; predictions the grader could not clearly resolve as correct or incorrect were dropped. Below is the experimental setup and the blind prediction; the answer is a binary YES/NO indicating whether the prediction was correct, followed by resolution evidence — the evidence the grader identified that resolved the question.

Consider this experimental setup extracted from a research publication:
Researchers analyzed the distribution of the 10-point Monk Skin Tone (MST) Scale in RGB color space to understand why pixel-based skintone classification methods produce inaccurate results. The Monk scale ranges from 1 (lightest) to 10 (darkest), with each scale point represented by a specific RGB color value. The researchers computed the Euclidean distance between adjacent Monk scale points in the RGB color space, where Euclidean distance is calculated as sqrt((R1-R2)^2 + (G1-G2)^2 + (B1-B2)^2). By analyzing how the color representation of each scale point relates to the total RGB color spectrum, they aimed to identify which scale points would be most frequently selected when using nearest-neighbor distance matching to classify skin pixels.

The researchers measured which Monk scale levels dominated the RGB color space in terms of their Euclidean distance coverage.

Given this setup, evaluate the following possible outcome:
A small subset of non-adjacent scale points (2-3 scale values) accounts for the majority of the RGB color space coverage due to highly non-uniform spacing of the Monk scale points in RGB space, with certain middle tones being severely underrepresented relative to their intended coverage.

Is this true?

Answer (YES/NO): NO